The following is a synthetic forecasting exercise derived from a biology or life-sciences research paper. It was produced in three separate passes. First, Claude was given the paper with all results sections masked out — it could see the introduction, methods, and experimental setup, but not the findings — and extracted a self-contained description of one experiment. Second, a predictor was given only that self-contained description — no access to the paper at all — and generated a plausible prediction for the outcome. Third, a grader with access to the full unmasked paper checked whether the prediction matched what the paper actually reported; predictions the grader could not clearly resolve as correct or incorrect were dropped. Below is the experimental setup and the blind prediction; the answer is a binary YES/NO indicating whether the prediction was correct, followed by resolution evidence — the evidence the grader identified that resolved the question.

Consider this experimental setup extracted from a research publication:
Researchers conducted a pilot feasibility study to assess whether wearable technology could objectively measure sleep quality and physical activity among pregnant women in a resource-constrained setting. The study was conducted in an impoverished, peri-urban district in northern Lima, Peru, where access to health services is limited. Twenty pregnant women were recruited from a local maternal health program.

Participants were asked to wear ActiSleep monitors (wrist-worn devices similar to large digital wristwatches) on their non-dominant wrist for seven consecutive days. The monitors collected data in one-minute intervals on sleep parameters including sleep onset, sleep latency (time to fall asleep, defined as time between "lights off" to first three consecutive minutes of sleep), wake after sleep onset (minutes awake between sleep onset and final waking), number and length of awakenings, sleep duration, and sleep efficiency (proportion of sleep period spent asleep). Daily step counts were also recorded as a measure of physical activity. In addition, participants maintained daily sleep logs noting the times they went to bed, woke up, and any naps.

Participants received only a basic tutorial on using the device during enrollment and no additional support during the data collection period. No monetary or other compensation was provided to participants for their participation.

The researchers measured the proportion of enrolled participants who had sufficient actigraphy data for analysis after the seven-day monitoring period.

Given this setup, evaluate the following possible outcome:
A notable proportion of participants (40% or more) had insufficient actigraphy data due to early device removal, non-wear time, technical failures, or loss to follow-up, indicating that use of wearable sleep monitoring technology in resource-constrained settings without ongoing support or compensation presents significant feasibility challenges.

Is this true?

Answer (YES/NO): NO